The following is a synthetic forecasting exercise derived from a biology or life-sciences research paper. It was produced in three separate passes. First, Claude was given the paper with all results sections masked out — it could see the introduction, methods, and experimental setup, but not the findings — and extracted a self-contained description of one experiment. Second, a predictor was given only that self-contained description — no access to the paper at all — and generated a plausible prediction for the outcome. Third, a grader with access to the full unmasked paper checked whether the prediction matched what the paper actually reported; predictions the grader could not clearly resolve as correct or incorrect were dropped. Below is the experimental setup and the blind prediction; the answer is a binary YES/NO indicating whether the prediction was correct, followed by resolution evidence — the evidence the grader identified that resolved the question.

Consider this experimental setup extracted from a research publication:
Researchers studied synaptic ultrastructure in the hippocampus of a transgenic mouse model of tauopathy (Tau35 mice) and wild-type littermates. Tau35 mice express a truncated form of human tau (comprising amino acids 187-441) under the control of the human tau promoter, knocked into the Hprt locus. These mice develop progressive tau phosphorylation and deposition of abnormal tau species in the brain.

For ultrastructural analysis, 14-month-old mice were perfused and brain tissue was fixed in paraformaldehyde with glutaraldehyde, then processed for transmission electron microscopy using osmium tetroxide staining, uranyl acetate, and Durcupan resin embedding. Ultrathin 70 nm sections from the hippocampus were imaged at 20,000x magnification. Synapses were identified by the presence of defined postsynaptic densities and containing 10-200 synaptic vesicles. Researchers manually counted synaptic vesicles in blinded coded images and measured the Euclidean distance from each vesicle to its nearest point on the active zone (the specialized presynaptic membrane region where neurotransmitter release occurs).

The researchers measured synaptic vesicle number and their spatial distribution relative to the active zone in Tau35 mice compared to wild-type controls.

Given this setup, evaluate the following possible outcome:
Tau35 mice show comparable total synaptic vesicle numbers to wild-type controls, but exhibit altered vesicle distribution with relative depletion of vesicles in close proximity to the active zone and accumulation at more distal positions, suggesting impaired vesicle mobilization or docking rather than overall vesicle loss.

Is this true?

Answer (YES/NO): NO